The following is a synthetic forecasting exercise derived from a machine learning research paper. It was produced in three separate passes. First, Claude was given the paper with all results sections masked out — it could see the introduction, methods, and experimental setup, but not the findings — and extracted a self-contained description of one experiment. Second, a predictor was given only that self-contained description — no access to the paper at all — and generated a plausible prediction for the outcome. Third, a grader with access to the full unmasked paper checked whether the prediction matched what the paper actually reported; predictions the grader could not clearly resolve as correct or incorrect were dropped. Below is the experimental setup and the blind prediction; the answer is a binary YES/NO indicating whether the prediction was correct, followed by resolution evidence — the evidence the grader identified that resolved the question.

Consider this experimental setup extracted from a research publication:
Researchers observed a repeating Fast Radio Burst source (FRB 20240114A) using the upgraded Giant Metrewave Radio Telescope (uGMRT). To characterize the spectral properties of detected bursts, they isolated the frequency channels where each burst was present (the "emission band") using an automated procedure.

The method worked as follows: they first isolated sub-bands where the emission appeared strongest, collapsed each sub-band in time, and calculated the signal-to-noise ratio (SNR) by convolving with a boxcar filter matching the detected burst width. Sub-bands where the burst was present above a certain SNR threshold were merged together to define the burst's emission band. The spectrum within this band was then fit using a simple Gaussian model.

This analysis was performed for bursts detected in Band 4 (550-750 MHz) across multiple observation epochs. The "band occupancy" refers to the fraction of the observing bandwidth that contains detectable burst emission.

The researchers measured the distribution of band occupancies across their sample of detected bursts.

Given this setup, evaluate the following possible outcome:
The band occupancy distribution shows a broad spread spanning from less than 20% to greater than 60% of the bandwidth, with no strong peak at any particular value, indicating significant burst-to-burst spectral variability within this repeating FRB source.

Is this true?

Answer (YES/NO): YES